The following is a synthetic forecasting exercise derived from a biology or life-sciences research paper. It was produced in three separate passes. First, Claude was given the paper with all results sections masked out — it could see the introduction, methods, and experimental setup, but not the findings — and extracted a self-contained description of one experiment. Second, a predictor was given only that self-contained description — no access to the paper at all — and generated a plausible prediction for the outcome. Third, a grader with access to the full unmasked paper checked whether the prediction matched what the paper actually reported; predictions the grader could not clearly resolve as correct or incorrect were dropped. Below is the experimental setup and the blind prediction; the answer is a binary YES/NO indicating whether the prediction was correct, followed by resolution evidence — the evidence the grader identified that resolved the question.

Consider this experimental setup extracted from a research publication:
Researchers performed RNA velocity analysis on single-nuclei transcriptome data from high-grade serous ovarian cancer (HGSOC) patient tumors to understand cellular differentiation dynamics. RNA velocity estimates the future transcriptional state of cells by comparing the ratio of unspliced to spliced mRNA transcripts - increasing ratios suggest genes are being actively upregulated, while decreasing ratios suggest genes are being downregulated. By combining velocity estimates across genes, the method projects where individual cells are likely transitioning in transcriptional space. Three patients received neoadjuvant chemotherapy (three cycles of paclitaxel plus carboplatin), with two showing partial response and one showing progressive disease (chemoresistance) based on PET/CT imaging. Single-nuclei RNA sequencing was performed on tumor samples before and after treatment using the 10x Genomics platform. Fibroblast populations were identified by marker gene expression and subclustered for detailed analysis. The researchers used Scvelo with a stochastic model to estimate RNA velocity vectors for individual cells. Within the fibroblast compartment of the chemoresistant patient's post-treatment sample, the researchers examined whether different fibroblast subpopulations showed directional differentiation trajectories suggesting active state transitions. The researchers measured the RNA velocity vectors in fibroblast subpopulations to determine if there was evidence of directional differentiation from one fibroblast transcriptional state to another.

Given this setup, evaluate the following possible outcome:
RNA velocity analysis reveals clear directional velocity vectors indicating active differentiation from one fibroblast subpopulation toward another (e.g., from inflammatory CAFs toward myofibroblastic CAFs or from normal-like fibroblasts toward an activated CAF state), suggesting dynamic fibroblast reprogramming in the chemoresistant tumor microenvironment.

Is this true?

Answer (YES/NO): YES